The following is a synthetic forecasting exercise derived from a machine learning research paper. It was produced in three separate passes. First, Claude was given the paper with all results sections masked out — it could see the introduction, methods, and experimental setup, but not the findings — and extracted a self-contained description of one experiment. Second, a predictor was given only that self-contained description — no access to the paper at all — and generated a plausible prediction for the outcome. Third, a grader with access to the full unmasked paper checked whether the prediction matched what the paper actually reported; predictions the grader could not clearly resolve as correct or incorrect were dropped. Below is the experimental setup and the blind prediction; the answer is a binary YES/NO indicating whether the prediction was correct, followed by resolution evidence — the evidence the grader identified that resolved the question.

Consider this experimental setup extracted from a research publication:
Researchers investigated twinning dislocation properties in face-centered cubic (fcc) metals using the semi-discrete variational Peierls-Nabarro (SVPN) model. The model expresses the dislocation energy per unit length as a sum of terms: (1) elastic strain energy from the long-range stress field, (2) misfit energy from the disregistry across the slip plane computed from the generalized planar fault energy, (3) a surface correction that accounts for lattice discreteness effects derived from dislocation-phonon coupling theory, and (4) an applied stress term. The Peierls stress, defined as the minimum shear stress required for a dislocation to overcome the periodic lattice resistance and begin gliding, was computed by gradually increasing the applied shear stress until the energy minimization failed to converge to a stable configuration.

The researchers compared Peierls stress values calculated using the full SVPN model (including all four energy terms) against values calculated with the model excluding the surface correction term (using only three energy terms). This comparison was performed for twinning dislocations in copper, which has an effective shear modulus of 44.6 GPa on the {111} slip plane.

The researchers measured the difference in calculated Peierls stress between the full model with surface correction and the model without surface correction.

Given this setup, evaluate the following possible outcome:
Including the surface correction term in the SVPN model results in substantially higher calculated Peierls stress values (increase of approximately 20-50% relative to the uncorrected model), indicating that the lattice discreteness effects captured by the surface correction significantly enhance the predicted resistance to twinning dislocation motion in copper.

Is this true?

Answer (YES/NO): NO